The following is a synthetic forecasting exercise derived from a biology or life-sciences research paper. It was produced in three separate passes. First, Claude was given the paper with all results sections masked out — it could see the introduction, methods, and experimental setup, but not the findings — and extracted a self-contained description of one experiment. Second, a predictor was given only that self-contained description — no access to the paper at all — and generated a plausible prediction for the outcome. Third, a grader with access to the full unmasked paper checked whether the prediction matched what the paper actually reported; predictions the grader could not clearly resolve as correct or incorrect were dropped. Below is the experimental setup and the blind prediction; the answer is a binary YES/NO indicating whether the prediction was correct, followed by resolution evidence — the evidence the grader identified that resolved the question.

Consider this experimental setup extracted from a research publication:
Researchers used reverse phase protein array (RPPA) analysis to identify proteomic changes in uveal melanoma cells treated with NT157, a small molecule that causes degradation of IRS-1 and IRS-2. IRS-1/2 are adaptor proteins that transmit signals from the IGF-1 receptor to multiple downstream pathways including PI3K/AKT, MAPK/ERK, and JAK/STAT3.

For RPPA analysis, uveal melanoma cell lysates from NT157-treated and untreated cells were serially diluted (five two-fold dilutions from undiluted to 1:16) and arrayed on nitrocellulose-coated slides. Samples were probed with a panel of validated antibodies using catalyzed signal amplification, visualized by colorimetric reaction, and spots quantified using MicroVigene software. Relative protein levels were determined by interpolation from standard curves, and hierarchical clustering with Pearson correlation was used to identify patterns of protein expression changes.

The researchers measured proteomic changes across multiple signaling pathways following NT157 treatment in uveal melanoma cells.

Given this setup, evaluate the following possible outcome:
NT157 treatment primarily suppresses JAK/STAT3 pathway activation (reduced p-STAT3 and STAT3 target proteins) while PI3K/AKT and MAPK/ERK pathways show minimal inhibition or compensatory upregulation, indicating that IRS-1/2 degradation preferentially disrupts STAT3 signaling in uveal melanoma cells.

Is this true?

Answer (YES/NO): NO